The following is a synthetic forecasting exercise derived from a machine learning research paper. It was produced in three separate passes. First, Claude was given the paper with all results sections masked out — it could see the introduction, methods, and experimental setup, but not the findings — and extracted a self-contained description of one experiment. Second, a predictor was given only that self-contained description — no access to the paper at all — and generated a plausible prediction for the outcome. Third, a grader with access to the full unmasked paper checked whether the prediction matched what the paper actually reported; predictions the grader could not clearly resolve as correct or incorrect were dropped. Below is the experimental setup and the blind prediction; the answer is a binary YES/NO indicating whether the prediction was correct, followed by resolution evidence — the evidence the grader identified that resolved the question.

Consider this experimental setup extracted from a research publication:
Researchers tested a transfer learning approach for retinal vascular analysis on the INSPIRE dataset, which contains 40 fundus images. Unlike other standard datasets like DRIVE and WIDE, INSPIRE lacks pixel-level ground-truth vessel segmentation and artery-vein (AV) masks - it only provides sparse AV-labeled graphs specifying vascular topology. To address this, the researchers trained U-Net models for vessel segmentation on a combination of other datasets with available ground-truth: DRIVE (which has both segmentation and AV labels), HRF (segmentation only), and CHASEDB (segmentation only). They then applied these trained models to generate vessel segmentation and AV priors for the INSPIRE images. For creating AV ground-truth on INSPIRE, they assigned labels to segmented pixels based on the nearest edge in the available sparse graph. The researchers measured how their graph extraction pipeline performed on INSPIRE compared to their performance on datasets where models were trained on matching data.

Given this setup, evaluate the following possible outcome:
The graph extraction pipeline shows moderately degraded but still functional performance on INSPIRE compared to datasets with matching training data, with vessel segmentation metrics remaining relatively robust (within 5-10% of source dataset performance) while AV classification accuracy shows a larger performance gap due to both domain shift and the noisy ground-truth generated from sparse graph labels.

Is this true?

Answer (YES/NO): NO